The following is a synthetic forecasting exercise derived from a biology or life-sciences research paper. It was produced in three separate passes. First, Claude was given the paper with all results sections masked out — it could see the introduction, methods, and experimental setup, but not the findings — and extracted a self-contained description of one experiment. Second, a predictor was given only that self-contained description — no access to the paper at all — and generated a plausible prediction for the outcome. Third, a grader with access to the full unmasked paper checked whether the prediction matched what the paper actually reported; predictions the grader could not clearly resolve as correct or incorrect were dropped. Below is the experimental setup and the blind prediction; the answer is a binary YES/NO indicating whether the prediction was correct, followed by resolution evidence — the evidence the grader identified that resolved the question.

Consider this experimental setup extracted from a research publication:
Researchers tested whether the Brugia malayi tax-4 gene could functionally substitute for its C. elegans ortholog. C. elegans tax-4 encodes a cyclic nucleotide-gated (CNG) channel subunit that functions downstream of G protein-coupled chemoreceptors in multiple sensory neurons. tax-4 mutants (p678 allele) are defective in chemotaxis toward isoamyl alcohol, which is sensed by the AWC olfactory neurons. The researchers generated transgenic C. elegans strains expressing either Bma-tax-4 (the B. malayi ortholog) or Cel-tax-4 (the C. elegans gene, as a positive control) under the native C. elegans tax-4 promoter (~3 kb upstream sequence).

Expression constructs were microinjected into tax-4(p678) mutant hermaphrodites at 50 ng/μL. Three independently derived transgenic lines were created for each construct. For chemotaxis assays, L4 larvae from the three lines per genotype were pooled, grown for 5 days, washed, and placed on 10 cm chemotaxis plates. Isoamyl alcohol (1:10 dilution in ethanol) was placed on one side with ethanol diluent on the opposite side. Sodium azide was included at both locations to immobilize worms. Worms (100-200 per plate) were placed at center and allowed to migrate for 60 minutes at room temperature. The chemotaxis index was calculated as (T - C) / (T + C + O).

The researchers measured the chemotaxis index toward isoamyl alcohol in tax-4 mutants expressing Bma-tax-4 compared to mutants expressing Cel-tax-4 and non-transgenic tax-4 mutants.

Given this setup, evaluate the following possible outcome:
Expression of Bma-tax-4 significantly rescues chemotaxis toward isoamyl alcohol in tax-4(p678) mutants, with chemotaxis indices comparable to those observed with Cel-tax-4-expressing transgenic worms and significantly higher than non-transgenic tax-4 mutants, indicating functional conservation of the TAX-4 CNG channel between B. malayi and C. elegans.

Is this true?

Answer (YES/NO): NO